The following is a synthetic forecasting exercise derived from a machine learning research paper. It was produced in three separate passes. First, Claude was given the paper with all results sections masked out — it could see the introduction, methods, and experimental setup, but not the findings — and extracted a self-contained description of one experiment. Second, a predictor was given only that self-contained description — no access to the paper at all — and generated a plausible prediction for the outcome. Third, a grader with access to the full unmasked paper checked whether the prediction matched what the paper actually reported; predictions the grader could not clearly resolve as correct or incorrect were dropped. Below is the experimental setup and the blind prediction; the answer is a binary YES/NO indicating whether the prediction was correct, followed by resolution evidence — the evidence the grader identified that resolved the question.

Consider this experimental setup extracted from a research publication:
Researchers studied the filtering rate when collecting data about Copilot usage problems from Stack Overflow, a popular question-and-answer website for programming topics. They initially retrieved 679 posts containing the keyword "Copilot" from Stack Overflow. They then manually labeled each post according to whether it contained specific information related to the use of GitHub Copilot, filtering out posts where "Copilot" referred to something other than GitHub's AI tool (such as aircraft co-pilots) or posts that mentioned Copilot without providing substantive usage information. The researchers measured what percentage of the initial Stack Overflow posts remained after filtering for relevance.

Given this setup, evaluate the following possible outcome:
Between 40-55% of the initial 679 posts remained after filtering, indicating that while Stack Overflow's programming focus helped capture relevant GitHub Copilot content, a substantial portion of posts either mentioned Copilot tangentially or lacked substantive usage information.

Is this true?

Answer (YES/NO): NO